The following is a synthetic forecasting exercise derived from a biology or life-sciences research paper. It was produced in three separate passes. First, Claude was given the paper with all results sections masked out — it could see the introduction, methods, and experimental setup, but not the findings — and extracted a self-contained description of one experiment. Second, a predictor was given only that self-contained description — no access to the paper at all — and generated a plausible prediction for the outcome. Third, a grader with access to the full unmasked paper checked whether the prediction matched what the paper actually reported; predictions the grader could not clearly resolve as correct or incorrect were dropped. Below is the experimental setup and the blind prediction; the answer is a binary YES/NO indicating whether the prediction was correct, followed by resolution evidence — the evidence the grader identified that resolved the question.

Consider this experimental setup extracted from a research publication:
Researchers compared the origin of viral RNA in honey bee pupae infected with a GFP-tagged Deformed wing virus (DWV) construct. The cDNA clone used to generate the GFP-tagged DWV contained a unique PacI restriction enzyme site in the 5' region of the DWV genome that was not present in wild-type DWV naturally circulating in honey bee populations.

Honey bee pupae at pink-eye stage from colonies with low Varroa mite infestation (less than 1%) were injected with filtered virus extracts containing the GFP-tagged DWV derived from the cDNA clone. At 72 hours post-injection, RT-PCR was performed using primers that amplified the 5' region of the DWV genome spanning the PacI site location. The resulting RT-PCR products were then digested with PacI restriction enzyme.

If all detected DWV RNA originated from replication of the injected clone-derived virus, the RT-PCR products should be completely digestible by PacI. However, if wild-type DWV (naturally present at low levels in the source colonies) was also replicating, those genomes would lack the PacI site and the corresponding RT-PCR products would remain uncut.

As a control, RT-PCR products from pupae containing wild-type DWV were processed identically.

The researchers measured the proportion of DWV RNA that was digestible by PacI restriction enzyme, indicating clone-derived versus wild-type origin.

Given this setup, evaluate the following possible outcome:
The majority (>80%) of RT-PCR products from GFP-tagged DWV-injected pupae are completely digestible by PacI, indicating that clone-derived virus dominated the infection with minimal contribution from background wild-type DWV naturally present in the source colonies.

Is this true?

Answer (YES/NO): YES